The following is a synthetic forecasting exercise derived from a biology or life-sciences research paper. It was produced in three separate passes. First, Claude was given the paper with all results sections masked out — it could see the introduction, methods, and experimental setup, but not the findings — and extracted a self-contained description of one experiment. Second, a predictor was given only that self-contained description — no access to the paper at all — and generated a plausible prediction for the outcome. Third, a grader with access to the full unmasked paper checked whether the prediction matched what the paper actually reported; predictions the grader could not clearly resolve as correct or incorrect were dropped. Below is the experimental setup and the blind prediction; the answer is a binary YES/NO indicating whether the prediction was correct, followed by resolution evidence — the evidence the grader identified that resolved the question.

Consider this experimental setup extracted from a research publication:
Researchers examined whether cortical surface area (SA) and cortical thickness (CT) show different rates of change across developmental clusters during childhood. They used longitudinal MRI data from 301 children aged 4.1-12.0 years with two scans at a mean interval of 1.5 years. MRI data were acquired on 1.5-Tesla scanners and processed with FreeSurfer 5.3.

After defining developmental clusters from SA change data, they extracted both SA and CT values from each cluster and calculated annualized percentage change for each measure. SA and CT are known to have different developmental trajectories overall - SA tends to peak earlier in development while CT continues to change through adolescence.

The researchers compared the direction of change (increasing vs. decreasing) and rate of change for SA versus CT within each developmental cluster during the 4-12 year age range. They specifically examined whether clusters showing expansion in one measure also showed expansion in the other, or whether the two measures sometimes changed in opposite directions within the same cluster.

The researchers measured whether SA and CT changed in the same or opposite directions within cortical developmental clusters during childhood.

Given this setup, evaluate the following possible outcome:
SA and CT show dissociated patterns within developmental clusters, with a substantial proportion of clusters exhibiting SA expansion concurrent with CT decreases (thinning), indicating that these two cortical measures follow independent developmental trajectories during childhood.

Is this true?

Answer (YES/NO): YES